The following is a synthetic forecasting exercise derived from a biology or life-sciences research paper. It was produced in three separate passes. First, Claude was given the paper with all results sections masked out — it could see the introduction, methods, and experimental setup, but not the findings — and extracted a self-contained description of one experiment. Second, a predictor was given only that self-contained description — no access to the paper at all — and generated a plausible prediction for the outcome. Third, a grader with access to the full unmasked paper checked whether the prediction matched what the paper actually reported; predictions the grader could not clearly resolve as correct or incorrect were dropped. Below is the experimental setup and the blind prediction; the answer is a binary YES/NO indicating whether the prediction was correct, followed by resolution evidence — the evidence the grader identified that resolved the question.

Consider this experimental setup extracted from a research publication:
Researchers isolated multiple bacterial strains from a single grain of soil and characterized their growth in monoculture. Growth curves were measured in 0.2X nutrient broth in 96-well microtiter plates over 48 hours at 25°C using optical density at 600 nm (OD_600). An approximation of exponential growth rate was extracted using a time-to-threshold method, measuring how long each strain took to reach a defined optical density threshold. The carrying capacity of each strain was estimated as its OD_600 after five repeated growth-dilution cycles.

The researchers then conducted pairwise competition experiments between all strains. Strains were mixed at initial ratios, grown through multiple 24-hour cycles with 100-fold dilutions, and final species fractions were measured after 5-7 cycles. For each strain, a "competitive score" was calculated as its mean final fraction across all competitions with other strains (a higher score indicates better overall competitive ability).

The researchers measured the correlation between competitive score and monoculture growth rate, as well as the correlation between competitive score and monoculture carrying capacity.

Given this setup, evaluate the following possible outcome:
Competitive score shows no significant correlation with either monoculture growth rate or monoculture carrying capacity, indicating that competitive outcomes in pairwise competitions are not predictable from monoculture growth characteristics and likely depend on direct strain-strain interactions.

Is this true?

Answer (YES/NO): NO